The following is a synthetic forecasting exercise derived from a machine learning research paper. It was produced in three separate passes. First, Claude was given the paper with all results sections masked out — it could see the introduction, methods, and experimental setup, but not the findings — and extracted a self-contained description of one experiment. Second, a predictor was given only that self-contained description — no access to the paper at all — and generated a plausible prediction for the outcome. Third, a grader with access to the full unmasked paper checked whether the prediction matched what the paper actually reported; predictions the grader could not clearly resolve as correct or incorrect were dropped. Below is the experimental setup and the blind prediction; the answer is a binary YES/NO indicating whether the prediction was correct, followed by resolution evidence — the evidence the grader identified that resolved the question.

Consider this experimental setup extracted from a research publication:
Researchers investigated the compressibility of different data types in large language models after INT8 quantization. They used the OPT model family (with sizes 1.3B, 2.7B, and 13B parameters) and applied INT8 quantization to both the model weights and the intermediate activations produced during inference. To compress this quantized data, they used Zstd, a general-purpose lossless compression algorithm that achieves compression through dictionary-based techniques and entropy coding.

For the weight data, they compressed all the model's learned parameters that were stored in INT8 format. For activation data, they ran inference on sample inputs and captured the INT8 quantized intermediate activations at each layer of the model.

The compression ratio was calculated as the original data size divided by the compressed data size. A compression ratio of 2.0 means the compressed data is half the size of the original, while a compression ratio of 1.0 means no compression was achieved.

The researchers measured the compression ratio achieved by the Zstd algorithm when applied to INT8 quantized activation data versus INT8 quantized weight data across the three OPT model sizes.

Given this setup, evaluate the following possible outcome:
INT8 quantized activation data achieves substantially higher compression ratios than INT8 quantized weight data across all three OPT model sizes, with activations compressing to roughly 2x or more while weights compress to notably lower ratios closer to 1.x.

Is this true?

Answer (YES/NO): YES